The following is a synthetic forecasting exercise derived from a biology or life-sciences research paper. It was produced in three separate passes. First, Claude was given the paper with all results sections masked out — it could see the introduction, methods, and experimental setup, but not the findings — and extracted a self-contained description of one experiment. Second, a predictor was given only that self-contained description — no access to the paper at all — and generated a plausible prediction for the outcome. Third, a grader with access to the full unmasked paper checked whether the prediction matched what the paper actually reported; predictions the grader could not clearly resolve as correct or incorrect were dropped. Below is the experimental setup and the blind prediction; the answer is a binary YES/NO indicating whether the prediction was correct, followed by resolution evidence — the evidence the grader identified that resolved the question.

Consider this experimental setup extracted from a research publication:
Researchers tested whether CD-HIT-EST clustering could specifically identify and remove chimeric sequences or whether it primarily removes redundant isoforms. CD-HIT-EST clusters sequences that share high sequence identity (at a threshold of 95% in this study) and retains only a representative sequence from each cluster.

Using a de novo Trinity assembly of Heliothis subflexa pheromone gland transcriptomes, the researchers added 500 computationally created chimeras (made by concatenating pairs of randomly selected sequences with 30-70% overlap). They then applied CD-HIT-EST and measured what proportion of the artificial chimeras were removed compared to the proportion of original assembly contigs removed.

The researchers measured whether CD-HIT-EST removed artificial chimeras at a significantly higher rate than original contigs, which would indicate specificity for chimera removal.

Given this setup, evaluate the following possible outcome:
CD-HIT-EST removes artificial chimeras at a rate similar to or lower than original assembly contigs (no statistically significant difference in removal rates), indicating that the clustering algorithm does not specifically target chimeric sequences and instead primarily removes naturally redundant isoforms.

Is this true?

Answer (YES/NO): YES